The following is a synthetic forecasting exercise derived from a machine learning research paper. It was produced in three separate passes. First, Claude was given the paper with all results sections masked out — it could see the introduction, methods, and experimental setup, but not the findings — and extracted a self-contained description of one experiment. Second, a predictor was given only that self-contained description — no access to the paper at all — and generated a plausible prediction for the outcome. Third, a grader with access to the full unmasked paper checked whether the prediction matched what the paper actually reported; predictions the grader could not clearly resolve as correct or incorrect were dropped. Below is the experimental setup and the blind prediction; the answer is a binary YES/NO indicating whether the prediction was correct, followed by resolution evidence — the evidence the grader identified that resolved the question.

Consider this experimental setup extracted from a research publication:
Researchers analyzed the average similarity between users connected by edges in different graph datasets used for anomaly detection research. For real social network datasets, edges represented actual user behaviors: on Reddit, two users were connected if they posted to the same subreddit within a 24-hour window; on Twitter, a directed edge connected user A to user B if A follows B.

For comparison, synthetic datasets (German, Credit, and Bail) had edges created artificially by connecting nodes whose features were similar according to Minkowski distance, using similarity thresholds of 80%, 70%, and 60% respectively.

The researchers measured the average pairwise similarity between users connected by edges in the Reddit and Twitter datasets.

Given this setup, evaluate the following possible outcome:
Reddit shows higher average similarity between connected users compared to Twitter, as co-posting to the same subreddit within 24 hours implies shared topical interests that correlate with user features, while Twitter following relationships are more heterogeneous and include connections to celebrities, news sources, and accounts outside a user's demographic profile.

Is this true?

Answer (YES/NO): NO